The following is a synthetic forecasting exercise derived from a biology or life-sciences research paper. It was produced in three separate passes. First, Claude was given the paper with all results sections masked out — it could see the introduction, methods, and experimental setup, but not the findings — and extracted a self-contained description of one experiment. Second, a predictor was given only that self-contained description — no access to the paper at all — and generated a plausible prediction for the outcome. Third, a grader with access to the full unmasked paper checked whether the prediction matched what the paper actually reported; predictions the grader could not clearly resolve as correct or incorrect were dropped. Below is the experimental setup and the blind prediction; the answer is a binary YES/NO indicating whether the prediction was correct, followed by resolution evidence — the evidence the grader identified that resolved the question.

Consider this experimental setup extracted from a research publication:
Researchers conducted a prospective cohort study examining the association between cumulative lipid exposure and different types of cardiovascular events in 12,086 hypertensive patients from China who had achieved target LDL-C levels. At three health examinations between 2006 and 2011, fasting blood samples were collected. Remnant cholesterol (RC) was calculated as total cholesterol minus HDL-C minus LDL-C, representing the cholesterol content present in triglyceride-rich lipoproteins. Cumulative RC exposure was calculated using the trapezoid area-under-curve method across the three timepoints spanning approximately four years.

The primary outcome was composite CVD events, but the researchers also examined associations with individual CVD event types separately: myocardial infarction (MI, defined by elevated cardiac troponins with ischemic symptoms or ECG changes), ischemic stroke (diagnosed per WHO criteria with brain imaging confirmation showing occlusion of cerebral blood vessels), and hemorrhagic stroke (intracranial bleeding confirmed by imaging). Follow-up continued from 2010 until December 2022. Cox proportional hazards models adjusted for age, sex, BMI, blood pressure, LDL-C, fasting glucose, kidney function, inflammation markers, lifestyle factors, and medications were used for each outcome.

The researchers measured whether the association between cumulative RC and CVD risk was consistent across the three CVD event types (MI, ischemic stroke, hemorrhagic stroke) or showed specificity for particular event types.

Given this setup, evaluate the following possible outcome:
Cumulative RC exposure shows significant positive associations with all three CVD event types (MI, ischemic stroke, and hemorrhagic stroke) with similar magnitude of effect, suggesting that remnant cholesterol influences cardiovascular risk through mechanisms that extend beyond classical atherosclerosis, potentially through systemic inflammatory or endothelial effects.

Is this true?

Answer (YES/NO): NO